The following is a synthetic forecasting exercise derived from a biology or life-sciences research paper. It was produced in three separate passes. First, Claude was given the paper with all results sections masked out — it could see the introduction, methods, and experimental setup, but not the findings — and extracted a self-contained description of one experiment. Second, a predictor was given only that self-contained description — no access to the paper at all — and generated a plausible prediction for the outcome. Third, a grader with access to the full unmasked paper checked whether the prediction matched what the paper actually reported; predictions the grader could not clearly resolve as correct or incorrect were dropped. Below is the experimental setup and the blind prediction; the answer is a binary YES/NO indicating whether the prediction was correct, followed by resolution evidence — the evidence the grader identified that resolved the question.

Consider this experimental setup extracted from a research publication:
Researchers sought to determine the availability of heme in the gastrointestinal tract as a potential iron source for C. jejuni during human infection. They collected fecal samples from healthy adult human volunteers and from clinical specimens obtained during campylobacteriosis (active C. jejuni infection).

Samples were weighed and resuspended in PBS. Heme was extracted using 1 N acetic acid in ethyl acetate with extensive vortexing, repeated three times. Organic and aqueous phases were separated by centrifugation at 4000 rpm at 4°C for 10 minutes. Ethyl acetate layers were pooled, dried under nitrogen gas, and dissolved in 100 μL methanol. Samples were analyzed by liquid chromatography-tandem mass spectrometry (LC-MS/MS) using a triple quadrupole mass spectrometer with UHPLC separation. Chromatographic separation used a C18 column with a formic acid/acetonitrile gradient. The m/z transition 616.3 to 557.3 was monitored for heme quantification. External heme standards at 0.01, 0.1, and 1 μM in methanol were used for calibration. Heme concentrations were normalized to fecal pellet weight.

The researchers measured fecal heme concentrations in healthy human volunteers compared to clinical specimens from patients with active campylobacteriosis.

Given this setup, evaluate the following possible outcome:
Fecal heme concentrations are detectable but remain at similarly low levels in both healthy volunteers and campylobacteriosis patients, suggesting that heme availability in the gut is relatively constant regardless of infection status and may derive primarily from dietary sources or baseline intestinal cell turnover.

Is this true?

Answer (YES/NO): NO